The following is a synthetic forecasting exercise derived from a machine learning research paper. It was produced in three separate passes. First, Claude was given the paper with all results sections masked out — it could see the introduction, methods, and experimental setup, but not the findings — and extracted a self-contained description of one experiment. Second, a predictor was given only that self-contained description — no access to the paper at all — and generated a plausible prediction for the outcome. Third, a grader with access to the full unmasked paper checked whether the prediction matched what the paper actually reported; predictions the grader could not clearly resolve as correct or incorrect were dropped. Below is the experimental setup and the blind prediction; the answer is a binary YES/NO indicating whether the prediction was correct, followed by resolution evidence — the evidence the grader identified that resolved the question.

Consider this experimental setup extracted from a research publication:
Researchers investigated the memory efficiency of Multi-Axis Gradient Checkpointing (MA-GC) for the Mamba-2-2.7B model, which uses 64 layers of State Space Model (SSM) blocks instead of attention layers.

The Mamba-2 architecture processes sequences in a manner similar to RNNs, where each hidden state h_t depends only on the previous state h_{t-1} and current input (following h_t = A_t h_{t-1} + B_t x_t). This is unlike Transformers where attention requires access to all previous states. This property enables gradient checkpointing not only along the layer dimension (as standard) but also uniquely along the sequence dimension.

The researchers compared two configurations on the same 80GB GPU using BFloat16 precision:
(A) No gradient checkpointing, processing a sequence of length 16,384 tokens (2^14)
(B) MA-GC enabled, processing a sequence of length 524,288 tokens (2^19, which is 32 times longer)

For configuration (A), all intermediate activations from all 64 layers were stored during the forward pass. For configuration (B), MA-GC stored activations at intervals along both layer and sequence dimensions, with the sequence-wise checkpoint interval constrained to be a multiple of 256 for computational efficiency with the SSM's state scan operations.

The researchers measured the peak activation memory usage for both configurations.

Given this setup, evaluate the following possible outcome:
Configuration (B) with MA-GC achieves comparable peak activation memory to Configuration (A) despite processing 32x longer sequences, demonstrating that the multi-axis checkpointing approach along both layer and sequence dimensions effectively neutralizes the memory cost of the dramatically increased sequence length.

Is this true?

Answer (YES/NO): YES